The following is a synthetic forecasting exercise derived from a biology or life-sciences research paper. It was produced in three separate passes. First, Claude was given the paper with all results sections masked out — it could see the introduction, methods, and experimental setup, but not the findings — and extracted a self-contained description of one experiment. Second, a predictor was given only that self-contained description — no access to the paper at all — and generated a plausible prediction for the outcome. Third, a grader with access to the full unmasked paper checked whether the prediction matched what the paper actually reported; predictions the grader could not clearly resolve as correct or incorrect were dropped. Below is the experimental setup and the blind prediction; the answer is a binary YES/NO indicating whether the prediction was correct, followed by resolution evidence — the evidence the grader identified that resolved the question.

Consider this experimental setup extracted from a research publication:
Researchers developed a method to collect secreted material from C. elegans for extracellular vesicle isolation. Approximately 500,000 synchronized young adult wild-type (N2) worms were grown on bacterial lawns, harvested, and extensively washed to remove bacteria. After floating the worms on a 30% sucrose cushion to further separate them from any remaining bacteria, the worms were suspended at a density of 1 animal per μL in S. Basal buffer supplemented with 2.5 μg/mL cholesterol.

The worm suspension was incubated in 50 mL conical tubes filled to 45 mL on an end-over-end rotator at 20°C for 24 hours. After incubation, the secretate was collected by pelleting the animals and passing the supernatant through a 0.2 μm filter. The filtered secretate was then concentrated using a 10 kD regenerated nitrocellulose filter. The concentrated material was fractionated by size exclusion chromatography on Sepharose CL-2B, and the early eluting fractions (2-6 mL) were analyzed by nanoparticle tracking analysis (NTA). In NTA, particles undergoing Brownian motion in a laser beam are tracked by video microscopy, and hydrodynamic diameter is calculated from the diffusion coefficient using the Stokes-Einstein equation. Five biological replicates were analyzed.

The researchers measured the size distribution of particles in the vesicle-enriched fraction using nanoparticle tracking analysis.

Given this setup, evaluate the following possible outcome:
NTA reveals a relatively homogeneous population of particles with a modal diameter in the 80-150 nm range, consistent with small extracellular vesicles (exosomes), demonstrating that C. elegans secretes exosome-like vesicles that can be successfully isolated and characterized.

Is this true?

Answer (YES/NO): YES